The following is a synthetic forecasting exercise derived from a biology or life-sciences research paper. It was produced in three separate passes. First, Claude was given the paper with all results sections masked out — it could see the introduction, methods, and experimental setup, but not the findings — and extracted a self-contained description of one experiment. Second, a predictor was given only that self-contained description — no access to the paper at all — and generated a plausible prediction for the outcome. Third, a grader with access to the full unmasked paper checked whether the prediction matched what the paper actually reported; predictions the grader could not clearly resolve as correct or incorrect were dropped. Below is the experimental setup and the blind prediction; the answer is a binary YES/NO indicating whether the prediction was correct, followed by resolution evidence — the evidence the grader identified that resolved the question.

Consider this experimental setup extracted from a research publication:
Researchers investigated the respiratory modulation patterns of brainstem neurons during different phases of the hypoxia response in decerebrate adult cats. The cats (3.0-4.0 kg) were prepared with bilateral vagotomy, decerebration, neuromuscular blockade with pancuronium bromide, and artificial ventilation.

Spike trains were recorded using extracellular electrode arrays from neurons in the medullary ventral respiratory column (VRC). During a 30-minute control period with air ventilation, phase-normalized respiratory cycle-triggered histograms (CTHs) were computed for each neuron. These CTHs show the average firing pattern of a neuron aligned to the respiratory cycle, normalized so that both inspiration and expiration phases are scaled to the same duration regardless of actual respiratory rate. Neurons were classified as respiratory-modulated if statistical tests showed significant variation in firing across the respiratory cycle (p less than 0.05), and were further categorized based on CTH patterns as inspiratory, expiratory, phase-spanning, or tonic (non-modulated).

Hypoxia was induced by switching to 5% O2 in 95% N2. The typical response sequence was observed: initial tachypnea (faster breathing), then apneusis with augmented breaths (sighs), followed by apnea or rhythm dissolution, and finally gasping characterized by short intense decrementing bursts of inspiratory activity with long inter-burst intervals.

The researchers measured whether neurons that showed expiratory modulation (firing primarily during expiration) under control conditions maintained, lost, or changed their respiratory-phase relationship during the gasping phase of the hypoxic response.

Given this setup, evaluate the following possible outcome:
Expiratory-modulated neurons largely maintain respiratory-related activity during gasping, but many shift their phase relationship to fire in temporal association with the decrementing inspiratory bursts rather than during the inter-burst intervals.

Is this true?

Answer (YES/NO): NO